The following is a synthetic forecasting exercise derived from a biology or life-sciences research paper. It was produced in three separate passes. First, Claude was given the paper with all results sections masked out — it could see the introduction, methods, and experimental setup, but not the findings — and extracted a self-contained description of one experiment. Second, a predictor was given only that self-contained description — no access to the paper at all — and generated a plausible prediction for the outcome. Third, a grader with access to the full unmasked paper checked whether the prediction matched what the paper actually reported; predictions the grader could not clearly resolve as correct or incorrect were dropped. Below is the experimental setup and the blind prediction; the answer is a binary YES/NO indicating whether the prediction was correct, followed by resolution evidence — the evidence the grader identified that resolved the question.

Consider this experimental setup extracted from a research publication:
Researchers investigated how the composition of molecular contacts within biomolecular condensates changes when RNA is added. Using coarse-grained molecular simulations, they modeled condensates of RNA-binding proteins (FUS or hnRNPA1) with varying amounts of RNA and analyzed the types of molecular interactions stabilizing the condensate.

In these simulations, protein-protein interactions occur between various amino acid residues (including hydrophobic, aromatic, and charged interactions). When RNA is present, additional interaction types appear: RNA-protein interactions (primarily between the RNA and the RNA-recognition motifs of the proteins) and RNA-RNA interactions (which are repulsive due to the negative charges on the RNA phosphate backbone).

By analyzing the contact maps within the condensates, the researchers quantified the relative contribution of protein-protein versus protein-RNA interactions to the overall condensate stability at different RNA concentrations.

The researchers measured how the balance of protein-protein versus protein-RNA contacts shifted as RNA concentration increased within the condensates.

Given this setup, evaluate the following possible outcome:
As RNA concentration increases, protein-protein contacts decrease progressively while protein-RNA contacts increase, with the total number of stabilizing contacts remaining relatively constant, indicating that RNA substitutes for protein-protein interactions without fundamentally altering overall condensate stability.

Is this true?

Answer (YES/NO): NO